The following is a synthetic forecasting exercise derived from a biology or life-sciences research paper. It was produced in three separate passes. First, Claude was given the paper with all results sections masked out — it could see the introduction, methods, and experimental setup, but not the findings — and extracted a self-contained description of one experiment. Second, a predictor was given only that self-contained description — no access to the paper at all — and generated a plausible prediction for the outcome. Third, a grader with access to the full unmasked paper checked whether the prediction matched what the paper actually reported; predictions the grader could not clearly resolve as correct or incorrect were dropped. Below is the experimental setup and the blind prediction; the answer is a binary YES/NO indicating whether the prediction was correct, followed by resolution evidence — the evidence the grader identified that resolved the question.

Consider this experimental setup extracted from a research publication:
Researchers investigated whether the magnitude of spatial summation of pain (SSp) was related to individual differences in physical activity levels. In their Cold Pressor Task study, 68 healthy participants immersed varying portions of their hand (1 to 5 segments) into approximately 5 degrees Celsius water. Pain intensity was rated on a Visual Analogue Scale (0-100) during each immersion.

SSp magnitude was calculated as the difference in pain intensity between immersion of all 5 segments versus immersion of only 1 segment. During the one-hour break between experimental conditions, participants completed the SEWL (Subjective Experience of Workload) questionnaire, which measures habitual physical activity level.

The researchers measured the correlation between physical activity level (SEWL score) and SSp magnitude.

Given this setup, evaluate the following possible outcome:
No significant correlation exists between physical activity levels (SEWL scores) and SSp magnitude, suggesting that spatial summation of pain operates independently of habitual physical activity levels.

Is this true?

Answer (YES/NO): YES